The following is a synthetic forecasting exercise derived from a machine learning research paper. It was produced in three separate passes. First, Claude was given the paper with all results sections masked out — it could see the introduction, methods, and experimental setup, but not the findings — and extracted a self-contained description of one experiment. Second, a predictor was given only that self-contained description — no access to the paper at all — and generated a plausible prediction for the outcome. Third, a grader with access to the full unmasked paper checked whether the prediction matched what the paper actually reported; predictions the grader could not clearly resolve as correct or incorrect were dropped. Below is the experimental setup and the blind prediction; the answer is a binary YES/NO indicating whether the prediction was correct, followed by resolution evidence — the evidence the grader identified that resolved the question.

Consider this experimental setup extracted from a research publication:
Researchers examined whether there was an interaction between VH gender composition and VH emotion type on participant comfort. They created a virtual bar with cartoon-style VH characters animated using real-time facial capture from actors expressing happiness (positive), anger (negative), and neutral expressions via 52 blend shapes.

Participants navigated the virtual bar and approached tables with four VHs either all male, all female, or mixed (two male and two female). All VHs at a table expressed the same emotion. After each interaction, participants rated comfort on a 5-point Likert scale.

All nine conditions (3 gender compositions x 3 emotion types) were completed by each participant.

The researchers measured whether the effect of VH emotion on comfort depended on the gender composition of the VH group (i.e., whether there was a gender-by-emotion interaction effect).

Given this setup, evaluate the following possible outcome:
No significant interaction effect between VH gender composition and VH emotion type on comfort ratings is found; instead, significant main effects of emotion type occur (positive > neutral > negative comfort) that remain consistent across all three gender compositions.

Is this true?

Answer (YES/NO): NO